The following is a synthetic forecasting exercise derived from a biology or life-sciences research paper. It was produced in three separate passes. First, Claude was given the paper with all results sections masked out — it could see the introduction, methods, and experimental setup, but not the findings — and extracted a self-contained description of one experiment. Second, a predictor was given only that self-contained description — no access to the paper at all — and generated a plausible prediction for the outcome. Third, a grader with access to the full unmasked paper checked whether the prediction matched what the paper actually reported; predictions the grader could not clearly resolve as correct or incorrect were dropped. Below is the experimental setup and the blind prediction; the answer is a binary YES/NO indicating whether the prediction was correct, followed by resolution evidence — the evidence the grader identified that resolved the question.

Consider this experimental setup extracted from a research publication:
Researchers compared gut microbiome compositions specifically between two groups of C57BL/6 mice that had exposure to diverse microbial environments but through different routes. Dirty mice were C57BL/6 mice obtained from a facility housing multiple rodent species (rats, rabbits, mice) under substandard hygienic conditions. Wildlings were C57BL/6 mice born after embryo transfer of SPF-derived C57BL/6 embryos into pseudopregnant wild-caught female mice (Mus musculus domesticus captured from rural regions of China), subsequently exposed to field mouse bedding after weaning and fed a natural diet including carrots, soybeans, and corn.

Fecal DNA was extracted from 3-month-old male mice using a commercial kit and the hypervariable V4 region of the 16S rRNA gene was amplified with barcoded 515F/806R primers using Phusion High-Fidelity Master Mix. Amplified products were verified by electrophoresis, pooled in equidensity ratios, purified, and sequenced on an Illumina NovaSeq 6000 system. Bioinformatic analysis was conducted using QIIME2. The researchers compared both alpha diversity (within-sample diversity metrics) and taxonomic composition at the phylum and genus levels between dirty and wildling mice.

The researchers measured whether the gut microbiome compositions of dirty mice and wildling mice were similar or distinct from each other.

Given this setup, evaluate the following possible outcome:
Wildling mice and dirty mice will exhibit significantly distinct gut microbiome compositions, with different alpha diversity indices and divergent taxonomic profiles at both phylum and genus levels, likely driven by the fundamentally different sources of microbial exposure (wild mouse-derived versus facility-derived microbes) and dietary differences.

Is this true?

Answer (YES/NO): NO